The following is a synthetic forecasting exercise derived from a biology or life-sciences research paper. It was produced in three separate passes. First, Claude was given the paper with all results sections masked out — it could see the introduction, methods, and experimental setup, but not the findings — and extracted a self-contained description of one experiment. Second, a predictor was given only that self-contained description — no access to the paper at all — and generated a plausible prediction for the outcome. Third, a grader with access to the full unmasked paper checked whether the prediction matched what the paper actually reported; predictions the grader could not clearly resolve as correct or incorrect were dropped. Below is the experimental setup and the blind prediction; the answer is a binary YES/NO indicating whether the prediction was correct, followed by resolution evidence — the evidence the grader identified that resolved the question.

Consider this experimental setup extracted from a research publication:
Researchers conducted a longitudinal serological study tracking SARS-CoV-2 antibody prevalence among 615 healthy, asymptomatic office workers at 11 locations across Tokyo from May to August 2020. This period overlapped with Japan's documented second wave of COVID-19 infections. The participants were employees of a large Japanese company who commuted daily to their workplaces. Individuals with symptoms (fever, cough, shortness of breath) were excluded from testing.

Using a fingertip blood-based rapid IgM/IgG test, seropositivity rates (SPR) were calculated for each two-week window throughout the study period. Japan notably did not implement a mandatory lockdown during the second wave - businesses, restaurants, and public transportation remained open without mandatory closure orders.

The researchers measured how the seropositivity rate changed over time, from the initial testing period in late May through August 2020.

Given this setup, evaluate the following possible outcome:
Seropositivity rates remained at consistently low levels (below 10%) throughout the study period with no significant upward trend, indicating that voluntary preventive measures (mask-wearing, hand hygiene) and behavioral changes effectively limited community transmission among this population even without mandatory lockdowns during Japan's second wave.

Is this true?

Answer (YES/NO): NO